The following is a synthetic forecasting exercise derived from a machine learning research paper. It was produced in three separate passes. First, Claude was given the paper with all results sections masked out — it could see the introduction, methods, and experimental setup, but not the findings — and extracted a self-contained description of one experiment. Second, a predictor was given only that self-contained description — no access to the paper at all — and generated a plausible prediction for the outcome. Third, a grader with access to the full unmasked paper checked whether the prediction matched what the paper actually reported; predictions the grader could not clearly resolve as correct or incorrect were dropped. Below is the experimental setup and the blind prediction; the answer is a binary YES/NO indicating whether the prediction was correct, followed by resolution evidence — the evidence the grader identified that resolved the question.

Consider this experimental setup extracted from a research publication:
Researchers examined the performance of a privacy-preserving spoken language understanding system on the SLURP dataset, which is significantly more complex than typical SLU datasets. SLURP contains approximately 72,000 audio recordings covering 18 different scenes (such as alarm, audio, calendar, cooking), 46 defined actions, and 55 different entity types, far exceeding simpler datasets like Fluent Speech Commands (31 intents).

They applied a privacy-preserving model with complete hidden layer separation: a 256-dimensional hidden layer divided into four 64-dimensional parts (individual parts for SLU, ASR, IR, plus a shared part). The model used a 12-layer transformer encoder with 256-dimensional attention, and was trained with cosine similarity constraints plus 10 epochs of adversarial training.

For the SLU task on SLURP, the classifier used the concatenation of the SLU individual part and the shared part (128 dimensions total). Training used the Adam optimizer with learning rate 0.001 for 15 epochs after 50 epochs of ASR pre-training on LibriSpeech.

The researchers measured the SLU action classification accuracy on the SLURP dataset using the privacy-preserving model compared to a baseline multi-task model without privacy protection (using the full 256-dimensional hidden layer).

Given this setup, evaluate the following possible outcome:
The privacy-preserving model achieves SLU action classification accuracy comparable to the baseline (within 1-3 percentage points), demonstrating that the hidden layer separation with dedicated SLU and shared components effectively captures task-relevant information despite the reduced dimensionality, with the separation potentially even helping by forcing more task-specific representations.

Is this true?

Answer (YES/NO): YES